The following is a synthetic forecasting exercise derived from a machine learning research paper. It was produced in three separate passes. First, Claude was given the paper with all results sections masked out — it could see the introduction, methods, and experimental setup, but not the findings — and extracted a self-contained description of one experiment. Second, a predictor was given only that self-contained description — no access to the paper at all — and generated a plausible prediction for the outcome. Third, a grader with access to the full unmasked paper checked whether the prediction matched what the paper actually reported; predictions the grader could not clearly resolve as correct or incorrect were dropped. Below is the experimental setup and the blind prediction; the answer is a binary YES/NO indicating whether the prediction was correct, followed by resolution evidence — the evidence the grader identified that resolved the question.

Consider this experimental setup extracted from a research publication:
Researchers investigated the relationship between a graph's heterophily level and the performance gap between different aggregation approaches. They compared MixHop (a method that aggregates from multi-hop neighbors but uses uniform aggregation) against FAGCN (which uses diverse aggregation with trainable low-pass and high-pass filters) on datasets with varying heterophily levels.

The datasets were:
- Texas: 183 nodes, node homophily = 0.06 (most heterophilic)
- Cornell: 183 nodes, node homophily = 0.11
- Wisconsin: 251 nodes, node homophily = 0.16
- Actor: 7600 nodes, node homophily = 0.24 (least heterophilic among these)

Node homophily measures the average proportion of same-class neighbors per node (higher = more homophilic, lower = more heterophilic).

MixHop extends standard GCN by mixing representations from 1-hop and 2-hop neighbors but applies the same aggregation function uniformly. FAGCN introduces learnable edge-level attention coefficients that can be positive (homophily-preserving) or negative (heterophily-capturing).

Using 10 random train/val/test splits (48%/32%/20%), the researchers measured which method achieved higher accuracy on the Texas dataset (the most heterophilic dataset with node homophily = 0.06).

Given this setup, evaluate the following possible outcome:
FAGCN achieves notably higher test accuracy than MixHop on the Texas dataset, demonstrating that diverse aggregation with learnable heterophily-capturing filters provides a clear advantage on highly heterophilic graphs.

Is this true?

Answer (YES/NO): YES